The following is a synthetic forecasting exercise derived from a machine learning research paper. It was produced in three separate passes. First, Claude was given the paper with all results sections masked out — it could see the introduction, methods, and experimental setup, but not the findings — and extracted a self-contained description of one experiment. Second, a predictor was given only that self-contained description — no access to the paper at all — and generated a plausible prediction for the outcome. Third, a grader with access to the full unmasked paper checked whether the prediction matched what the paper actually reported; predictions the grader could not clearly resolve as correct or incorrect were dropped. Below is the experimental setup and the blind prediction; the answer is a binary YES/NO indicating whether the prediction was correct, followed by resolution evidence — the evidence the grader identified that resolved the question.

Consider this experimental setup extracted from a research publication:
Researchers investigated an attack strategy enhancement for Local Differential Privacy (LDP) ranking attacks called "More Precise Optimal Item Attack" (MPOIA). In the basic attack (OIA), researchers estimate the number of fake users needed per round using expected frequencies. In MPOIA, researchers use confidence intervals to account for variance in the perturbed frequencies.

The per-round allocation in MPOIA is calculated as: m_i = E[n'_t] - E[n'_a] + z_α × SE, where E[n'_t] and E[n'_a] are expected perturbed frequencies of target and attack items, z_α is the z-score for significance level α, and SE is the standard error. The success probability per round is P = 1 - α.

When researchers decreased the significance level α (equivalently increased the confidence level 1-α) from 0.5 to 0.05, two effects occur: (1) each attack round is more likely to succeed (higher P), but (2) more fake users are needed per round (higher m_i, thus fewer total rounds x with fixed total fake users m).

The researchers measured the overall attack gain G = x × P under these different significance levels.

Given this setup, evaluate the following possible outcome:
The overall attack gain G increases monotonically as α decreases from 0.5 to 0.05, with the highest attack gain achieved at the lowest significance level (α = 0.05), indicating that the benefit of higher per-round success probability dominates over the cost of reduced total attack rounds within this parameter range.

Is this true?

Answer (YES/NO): NO